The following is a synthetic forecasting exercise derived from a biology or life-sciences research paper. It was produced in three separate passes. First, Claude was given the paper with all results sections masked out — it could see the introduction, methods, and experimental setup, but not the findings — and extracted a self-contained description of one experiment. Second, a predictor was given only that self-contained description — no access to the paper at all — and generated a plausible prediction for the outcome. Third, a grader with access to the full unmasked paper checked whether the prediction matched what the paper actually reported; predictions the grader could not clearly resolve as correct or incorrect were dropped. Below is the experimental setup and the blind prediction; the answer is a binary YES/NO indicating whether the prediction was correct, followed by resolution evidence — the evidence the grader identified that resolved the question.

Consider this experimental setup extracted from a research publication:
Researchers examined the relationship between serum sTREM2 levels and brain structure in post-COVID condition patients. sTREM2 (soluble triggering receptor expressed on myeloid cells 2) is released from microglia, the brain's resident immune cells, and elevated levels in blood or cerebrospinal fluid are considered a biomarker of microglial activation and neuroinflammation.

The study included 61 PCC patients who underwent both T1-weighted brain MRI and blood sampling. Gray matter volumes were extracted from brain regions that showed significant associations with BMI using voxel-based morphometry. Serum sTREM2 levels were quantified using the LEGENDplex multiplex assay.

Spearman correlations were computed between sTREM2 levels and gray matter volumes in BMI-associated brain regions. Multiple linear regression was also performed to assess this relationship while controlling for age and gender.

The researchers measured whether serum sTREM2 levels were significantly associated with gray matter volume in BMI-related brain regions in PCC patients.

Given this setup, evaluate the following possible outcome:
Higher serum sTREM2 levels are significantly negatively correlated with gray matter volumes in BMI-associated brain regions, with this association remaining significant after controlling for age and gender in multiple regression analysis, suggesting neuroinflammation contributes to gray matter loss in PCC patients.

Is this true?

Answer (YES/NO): NO